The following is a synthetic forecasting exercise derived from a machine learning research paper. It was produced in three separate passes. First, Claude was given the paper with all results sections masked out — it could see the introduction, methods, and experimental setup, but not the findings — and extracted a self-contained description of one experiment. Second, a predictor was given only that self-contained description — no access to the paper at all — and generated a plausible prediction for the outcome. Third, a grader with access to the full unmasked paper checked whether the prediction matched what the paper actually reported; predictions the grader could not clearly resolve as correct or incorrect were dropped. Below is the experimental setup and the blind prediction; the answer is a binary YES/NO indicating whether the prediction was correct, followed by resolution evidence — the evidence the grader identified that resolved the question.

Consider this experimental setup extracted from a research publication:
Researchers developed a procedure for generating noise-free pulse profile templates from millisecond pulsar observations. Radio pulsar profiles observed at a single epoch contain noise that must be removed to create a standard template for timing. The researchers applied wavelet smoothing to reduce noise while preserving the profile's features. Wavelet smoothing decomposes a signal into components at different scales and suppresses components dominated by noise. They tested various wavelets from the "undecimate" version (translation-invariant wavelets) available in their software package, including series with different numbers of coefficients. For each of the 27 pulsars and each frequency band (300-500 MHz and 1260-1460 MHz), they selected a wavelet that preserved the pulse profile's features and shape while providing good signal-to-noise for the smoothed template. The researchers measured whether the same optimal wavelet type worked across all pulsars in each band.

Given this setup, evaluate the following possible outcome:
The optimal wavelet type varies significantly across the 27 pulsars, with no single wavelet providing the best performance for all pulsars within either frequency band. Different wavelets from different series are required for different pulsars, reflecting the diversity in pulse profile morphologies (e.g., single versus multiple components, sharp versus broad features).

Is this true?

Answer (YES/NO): YES